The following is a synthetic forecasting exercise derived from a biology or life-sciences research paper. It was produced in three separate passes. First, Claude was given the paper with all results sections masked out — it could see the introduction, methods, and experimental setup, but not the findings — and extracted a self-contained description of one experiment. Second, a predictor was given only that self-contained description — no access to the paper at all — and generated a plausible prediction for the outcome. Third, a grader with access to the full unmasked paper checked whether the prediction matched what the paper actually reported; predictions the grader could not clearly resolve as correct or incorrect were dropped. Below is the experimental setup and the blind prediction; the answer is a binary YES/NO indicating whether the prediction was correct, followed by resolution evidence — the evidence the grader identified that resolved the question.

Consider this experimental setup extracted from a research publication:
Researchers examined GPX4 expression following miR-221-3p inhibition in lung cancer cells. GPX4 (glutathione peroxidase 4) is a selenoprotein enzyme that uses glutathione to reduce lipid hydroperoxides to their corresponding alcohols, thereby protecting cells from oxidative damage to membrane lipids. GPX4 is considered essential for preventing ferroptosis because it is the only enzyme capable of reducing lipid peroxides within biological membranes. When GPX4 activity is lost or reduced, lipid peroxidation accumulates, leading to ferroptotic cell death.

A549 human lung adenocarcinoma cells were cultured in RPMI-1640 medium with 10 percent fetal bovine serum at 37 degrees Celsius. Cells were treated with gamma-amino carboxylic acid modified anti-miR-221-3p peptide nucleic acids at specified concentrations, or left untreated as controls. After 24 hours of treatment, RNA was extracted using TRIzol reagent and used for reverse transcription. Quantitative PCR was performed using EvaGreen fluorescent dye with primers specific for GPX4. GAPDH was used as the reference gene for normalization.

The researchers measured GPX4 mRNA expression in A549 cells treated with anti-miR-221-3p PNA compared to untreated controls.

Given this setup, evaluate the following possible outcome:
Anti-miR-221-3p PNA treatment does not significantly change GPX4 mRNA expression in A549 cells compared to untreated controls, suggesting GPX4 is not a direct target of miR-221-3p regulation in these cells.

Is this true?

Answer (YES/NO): NO